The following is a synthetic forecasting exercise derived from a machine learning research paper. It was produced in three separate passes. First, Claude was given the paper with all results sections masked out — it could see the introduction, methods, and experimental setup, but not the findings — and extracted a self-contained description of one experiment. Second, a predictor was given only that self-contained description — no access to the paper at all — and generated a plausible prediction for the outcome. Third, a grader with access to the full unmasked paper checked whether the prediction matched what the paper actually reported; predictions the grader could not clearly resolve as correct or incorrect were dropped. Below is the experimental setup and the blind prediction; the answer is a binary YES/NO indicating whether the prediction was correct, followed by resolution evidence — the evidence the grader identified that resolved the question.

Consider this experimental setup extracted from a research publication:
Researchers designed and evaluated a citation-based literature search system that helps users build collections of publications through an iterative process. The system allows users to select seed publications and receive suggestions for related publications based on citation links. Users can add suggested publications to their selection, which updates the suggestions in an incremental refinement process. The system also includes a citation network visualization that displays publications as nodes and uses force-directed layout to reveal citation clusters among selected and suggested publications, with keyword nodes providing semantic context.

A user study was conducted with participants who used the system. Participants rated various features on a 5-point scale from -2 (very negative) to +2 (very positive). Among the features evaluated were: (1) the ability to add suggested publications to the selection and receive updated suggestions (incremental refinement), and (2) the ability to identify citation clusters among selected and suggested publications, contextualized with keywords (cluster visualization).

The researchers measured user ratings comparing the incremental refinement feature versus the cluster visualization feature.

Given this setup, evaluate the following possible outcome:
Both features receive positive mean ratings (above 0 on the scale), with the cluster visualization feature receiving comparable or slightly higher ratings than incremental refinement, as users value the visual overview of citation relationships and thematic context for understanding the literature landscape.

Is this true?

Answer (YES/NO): NO